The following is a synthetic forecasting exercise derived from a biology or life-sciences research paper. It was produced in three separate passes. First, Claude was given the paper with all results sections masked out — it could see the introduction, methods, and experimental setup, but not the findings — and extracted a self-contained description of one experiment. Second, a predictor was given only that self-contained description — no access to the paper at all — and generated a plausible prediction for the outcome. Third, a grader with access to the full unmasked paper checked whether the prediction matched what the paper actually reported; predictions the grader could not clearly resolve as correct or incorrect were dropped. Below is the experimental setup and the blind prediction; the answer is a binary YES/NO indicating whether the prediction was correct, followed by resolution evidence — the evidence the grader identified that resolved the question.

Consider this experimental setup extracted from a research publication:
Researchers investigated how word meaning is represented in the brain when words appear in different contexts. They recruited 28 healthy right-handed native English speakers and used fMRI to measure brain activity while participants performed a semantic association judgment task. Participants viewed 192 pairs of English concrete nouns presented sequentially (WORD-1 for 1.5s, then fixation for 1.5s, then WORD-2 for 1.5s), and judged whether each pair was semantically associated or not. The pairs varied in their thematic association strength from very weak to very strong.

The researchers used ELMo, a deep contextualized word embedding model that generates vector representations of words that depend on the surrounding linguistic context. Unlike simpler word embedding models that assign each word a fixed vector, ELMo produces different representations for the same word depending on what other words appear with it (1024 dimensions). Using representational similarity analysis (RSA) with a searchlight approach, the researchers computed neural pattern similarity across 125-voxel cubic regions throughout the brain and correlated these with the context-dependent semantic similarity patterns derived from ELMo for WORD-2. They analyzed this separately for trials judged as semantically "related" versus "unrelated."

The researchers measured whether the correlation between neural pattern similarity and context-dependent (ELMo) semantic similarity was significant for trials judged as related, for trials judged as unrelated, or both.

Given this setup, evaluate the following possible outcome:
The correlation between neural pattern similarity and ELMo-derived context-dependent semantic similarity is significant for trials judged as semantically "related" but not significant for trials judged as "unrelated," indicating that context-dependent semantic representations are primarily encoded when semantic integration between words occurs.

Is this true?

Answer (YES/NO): NO